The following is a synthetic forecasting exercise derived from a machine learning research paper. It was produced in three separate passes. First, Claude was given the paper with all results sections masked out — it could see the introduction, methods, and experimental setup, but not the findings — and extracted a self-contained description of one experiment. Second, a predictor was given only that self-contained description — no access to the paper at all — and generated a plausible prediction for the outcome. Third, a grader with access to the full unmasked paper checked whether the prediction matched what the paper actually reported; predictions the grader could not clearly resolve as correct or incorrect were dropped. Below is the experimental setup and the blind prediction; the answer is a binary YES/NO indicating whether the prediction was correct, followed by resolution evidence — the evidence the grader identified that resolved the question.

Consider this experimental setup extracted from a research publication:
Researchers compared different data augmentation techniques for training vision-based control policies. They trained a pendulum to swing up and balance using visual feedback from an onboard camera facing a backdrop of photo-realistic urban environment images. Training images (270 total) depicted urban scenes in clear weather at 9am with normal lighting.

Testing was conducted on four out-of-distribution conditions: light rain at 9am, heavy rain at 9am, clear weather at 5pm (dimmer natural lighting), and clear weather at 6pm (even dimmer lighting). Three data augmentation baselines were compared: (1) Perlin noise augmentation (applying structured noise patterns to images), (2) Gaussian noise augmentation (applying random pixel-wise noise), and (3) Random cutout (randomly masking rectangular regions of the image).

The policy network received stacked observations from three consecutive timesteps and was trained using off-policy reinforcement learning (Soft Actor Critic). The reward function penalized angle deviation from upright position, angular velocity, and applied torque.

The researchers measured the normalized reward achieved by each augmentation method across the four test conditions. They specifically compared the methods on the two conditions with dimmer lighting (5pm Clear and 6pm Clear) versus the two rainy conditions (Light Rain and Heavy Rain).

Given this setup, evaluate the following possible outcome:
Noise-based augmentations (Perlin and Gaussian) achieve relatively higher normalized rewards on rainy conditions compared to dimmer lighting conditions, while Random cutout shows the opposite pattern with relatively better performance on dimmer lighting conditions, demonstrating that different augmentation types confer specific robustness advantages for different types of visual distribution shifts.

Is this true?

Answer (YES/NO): NO